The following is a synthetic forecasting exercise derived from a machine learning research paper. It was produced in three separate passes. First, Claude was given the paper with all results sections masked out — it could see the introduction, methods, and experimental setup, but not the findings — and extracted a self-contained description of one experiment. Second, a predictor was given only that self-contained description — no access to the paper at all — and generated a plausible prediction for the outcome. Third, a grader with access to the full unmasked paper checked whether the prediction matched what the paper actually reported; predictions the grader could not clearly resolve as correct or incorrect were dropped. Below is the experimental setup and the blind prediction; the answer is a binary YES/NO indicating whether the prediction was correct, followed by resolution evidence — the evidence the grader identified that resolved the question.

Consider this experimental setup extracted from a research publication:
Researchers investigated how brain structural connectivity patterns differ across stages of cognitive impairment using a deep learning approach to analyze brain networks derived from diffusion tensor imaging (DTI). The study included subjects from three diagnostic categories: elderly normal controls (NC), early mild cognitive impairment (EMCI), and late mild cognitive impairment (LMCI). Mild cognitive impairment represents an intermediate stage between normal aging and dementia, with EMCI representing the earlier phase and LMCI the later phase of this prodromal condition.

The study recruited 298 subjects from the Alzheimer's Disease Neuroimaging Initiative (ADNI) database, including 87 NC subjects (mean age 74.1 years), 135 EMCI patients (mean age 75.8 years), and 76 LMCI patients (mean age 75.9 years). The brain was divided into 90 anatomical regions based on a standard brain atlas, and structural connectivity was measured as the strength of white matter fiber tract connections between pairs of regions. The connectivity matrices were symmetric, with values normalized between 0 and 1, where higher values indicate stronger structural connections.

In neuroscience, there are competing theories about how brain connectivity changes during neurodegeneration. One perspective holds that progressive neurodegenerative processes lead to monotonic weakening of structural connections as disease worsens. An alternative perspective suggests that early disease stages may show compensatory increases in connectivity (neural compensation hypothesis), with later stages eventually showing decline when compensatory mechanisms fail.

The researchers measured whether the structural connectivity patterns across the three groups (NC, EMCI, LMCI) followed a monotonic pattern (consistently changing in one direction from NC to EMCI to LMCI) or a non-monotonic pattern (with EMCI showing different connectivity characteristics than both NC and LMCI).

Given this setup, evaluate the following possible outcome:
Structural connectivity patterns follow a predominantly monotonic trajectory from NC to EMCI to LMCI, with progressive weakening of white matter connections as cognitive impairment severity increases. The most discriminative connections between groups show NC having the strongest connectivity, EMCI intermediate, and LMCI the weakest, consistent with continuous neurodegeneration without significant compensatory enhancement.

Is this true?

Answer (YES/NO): YES